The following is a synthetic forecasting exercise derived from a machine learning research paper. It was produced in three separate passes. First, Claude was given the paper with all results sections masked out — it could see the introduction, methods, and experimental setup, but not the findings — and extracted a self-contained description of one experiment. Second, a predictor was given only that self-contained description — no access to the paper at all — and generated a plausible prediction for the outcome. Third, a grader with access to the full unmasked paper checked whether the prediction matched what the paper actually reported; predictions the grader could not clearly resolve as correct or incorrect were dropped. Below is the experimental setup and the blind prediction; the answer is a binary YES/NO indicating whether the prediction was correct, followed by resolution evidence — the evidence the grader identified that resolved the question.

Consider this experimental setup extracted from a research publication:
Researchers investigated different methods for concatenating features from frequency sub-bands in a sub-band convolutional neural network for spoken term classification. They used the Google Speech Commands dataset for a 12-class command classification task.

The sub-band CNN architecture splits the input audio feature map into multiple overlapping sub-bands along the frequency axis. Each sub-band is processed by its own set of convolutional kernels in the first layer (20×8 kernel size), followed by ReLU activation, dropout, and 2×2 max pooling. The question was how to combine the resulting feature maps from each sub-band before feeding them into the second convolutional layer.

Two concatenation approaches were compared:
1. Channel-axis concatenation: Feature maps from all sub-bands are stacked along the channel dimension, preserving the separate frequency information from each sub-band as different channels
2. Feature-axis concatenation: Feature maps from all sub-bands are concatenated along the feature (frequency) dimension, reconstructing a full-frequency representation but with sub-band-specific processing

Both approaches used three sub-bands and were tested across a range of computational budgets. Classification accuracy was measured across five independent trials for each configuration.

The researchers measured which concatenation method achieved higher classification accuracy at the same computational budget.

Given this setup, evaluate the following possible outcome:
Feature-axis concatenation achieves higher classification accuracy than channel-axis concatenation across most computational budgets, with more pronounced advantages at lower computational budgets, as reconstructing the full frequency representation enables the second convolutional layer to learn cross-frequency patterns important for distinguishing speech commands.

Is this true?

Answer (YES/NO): NO